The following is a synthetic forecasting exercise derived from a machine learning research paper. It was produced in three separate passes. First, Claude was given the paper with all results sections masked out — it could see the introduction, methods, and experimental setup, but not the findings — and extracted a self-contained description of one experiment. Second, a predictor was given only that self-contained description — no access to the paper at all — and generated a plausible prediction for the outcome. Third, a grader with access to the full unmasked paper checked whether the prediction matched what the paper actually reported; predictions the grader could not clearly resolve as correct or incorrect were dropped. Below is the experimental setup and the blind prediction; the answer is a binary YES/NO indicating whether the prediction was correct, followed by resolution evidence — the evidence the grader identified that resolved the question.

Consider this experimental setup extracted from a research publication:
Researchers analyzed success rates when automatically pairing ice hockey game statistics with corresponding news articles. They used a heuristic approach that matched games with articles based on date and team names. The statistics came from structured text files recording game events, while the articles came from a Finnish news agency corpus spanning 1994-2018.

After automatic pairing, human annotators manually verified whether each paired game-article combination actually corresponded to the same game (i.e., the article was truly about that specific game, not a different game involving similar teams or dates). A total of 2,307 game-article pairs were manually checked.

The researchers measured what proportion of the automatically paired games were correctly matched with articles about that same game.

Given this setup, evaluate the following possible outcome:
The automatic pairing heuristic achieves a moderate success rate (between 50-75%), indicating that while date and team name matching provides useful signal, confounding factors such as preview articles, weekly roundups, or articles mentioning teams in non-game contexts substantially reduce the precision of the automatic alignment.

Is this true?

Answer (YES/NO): NO